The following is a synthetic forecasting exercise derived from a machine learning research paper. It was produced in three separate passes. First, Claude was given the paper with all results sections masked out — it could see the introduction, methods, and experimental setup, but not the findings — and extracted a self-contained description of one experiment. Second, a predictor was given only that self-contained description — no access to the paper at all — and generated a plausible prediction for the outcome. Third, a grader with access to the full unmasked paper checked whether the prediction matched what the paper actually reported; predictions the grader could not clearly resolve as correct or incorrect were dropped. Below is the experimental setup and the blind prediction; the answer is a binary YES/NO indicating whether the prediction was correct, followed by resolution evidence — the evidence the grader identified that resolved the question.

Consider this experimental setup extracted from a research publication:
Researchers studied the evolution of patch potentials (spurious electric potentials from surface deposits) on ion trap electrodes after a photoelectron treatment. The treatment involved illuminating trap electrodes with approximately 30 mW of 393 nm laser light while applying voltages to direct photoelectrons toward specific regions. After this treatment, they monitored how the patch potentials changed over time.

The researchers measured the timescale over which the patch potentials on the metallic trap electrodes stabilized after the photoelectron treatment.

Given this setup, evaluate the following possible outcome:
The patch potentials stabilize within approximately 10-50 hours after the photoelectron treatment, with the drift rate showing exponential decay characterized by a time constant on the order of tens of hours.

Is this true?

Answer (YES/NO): NO